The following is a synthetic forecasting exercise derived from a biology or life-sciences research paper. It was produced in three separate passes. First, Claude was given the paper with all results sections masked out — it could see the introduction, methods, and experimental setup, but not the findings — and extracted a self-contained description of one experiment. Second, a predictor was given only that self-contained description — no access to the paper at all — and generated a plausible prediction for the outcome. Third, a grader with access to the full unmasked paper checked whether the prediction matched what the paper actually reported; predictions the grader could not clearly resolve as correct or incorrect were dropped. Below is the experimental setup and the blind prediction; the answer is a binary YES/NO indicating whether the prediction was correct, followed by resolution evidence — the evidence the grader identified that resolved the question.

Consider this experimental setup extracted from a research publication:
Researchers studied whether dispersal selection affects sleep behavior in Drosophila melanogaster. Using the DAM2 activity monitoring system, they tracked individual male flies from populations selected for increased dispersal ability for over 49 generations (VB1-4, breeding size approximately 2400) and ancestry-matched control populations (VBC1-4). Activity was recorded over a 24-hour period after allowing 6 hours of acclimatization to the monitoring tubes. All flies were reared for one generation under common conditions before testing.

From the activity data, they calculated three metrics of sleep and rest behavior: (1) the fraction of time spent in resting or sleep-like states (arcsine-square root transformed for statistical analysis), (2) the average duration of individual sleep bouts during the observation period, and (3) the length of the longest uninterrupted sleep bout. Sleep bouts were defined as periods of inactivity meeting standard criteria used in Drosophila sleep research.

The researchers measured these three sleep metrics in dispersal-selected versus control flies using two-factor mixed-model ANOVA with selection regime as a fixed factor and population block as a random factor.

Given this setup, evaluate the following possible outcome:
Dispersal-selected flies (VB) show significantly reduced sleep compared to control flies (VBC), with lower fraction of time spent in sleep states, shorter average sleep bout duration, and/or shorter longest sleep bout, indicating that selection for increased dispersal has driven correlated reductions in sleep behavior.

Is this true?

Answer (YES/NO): NO